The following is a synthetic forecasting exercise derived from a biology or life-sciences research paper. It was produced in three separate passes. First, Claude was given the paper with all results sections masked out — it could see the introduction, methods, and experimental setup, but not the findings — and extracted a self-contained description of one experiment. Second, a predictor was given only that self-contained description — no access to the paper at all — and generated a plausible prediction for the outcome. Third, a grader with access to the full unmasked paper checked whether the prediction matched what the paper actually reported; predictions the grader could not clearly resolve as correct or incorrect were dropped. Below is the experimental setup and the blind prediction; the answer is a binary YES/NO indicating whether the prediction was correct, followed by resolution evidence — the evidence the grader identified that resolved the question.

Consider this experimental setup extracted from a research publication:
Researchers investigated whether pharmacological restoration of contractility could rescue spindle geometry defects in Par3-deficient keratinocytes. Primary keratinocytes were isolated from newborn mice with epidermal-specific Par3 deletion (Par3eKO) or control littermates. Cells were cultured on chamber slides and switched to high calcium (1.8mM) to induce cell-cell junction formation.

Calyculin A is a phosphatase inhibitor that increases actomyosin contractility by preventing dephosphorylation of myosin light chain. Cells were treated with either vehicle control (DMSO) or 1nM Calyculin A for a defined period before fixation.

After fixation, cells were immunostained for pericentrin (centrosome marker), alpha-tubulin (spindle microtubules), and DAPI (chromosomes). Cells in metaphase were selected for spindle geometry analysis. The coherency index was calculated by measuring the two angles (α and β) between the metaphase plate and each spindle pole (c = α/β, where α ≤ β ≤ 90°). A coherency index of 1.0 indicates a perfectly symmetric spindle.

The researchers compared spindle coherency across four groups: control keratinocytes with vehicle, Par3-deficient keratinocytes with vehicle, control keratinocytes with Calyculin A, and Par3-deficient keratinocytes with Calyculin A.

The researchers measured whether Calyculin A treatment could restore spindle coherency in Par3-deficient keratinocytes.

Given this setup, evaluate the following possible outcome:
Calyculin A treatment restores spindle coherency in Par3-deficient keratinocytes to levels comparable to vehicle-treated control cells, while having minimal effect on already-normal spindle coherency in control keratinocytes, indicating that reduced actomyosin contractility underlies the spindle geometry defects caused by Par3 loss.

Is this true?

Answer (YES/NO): YES